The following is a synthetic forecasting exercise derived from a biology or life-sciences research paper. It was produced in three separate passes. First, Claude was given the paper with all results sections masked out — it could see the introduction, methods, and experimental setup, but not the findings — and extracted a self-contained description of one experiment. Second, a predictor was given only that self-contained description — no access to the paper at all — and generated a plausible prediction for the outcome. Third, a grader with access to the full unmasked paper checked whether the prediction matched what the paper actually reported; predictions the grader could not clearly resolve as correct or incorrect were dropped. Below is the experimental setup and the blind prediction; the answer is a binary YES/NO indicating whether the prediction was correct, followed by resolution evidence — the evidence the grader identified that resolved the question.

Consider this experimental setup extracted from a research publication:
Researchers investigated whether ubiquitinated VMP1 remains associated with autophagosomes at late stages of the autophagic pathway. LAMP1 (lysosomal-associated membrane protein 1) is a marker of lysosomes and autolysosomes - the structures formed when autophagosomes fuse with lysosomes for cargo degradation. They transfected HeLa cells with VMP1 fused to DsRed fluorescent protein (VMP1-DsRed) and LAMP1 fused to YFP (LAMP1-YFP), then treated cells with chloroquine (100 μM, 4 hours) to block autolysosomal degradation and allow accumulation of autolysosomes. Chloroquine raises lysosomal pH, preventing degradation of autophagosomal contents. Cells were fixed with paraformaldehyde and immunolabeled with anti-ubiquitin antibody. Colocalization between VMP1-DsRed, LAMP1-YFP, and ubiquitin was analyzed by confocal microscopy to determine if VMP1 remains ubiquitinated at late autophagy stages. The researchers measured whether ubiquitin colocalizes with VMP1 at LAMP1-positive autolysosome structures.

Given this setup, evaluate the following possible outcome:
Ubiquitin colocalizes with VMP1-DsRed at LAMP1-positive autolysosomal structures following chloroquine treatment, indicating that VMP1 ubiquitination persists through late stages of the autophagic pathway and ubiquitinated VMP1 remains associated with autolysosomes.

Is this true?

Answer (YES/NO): YES